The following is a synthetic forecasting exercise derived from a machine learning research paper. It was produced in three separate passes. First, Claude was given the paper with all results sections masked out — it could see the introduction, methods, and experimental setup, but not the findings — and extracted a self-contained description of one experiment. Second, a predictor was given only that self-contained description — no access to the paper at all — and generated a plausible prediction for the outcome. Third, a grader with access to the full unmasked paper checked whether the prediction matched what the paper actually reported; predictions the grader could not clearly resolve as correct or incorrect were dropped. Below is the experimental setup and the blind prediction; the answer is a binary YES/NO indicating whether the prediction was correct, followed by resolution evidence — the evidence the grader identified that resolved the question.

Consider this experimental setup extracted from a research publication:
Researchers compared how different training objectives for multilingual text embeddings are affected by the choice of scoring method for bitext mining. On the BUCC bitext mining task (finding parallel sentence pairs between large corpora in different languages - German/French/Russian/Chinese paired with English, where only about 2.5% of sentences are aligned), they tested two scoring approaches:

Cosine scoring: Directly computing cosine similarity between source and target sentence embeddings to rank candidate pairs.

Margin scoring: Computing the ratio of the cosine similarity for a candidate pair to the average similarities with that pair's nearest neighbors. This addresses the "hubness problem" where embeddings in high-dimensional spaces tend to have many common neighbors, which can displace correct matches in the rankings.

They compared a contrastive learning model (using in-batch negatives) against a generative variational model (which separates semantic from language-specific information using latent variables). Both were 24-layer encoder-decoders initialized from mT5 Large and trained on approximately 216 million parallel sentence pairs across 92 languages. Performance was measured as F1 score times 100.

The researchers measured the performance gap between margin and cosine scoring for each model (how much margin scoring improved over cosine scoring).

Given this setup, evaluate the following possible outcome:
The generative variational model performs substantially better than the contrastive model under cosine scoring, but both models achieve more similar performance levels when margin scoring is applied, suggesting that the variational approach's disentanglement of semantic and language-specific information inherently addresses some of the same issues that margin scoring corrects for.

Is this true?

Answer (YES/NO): YES